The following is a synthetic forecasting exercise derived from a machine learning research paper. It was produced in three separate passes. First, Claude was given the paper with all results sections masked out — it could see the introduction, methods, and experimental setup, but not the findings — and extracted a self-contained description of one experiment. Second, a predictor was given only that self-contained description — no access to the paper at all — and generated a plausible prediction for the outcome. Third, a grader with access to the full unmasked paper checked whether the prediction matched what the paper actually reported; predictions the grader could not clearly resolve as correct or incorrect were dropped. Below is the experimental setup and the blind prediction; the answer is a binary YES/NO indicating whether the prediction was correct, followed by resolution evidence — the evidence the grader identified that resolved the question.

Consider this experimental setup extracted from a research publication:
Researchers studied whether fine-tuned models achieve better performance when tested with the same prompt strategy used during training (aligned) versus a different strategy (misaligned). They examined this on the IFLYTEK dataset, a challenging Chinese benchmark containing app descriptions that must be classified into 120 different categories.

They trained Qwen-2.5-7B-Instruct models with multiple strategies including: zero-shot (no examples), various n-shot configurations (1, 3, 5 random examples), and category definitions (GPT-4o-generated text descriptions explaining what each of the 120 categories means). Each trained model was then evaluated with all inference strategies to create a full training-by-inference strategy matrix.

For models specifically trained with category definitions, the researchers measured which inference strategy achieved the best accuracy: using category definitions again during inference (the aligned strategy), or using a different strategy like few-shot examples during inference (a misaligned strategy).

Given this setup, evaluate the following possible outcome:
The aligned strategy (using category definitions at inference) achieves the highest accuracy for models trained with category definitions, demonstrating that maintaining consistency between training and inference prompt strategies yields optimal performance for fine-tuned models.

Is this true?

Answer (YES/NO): NO